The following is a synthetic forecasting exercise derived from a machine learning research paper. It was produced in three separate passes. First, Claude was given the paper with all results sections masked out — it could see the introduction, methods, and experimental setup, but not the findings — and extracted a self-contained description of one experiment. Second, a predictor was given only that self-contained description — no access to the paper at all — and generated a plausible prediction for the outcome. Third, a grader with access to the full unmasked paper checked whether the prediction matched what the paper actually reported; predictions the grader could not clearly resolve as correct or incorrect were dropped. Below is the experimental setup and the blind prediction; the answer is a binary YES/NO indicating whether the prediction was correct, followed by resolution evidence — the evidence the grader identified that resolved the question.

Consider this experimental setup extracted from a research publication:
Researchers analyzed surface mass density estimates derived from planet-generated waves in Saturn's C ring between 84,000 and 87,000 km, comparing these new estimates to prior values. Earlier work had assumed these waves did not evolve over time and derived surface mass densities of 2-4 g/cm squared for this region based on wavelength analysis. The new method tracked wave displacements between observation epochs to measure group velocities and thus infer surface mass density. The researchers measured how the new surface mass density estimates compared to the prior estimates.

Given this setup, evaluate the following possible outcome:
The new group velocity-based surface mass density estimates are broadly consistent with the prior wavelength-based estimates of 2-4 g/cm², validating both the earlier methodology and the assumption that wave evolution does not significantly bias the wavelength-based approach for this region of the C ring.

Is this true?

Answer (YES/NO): NO